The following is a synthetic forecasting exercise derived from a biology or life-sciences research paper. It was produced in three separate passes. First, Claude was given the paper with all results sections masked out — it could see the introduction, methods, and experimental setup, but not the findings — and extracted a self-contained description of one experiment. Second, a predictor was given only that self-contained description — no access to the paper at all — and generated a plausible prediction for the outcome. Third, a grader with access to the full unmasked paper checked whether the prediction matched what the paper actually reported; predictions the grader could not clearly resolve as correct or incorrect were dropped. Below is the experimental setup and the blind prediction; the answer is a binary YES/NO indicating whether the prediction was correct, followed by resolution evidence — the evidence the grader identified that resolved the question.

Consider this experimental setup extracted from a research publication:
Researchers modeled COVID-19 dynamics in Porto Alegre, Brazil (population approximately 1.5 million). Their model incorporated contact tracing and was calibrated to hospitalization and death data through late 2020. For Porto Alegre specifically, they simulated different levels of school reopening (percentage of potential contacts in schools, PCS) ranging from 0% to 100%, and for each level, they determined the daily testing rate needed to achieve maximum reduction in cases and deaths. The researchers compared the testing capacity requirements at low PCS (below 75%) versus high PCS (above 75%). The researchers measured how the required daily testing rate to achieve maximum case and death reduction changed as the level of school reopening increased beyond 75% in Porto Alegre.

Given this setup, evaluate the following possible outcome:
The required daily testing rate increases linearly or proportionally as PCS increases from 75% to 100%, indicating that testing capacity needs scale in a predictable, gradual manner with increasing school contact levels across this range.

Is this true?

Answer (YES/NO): NO